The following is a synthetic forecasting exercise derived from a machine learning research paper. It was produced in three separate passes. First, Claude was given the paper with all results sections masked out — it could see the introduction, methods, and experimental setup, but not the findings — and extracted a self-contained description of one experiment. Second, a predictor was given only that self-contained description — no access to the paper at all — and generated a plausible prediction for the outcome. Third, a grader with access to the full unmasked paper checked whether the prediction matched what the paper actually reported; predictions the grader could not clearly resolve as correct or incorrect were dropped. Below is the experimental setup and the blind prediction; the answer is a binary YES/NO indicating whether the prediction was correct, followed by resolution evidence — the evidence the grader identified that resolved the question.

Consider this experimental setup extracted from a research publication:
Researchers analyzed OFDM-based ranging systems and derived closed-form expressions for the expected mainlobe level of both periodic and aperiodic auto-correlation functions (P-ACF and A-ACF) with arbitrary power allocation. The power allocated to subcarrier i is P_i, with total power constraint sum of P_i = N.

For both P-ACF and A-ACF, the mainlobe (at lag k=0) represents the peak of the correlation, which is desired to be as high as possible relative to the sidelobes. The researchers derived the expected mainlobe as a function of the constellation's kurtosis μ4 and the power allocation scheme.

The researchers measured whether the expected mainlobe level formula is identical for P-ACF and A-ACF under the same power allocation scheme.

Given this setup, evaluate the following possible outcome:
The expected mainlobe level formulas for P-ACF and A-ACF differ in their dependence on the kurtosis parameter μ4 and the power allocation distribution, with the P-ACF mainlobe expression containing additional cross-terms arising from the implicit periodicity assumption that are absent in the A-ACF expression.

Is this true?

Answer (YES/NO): NO